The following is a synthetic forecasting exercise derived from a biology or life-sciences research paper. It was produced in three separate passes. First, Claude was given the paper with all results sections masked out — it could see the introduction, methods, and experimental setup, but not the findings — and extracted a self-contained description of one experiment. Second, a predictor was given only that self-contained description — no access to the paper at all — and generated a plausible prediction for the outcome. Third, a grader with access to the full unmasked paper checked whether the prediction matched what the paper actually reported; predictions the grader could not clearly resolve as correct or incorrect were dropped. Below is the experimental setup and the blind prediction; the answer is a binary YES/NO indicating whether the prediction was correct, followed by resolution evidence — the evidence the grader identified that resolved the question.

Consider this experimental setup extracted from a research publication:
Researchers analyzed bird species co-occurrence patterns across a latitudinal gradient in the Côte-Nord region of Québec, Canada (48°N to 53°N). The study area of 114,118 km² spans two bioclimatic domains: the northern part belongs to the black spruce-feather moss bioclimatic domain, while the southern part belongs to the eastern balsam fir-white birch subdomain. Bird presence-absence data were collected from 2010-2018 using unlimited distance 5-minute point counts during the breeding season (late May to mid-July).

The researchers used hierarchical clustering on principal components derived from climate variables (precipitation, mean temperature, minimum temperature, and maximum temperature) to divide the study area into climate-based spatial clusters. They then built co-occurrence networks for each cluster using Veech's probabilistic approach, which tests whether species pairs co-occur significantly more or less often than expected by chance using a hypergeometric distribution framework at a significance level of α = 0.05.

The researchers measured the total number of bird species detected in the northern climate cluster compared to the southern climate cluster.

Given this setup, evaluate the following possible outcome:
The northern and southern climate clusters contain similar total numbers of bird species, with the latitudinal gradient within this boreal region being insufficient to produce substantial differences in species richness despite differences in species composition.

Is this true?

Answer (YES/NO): NO